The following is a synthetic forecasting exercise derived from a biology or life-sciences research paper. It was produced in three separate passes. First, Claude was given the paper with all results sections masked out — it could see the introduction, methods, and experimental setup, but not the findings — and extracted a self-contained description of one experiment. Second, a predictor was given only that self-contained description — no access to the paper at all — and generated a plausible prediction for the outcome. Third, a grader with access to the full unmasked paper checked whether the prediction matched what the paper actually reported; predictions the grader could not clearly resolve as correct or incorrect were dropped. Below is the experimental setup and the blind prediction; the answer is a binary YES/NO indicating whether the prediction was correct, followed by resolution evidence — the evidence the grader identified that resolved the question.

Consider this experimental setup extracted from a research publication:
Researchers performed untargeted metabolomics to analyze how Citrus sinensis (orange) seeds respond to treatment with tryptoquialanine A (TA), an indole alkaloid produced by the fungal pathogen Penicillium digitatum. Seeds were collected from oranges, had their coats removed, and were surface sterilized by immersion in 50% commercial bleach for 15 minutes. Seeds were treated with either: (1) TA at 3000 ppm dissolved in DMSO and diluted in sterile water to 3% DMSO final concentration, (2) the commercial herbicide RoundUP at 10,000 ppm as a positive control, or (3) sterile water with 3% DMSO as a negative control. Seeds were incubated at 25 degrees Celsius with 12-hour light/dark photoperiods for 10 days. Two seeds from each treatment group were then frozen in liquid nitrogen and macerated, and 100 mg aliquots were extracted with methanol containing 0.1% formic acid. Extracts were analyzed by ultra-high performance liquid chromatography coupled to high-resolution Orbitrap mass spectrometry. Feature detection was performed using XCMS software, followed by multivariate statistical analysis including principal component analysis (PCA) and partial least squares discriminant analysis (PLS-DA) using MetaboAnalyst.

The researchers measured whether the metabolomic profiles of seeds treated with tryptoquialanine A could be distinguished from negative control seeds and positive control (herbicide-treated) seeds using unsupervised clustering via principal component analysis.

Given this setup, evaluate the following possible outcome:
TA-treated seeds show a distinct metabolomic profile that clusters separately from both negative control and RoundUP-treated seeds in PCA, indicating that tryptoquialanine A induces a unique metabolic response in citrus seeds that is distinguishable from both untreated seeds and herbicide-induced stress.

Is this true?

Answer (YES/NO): YES